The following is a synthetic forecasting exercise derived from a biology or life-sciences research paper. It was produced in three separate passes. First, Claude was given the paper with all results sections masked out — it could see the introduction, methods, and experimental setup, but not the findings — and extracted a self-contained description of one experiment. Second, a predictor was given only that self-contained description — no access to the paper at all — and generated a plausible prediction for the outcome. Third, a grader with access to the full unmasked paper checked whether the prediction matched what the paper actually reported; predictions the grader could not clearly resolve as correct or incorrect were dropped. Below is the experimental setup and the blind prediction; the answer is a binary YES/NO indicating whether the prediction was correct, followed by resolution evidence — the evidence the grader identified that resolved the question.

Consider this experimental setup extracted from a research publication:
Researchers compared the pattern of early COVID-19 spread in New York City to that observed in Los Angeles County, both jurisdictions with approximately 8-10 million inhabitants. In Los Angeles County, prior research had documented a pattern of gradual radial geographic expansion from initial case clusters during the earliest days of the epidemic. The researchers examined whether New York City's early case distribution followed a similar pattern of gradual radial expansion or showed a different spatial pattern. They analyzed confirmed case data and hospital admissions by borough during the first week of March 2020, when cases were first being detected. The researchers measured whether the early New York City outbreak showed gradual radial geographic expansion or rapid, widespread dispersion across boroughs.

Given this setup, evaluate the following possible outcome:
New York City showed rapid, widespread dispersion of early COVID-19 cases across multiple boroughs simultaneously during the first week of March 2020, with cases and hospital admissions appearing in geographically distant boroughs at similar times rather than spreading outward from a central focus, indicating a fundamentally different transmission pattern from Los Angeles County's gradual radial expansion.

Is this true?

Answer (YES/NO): YES